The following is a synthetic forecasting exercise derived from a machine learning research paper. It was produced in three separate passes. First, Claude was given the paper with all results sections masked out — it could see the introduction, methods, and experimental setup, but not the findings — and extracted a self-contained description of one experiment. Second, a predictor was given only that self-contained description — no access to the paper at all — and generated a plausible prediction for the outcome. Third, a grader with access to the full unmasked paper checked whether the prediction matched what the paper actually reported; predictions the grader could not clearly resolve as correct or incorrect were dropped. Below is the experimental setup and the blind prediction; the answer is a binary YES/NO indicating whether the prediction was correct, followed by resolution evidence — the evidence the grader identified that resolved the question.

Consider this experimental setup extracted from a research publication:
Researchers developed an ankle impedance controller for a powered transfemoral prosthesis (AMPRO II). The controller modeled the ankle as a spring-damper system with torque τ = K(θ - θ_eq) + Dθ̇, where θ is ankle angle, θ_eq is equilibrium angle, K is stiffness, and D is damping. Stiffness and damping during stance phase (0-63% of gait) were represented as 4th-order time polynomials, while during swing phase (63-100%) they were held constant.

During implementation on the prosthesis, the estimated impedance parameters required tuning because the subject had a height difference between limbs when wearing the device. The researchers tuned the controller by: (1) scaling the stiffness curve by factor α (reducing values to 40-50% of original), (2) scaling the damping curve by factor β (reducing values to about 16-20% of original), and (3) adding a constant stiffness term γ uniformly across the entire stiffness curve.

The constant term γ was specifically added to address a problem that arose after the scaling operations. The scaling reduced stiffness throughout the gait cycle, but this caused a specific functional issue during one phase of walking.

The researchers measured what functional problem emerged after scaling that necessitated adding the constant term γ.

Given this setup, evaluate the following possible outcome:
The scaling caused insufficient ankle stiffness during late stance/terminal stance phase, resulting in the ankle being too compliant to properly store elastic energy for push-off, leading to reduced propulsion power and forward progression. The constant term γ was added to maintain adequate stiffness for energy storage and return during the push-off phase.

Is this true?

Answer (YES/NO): NO